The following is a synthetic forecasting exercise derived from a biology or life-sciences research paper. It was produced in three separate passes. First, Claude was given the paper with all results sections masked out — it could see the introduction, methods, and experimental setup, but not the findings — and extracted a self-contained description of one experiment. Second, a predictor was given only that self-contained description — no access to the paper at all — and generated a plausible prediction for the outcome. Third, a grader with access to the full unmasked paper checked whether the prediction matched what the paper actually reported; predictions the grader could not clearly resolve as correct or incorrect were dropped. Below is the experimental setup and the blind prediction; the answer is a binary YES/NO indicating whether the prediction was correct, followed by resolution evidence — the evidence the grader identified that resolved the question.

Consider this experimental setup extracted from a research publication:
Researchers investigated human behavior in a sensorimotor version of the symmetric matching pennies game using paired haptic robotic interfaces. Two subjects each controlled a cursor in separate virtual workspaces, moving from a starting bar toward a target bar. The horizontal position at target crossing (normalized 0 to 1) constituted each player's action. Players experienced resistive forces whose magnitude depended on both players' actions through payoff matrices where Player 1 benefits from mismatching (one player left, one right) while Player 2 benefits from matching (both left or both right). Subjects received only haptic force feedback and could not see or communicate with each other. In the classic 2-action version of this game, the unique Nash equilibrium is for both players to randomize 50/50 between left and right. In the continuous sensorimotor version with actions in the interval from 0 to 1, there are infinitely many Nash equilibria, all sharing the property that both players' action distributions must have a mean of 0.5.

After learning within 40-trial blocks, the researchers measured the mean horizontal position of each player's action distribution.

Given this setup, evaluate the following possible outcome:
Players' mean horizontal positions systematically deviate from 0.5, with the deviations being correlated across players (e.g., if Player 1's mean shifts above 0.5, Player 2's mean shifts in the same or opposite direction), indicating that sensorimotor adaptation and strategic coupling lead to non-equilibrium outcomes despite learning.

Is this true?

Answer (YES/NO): NO